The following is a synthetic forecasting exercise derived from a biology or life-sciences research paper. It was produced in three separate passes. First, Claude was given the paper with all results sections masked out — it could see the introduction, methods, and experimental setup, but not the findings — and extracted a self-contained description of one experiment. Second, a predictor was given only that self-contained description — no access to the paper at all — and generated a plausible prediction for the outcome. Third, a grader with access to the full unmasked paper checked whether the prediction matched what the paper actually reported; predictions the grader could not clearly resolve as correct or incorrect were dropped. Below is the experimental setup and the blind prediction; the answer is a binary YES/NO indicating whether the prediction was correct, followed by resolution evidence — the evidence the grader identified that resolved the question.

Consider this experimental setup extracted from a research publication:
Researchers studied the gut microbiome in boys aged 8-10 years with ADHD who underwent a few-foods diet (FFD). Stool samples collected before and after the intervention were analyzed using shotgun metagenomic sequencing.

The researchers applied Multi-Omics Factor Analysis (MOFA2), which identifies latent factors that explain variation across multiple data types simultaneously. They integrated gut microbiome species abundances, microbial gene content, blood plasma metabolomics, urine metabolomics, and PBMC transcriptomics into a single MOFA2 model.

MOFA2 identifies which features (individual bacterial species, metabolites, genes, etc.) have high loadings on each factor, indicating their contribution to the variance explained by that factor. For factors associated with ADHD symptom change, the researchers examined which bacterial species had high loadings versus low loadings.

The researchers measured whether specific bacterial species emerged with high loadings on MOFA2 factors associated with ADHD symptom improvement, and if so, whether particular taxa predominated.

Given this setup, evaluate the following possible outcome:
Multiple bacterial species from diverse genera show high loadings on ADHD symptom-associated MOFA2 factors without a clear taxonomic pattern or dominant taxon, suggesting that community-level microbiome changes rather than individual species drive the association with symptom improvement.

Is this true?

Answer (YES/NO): NO